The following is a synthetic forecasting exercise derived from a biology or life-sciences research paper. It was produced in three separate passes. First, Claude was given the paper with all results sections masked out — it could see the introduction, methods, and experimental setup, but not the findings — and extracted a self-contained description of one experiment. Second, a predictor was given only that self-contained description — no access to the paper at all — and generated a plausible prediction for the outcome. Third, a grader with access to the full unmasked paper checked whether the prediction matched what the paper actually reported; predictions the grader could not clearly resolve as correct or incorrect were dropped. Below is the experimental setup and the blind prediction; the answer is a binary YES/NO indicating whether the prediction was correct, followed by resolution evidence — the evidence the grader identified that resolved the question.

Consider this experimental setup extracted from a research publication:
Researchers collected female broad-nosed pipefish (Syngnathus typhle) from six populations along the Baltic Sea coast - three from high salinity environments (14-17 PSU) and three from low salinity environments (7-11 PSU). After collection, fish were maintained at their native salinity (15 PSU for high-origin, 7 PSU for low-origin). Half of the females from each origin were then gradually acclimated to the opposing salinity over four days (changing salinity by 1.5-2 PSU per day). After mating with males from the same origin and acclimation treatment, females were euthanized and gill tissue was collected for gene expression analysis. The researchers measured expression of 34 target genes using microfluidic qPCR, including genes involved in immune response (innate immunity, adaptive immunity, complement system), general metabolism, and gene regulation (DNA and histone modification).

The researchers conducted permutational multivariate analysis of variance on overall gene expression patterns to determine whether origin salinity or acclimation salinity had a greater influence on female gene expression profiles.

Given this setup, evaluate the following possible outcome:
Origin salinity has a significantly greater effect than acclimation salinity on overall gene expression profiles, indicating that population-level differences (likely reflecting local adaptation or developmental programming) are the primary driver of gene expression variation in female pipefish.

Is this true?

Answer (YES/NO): YES